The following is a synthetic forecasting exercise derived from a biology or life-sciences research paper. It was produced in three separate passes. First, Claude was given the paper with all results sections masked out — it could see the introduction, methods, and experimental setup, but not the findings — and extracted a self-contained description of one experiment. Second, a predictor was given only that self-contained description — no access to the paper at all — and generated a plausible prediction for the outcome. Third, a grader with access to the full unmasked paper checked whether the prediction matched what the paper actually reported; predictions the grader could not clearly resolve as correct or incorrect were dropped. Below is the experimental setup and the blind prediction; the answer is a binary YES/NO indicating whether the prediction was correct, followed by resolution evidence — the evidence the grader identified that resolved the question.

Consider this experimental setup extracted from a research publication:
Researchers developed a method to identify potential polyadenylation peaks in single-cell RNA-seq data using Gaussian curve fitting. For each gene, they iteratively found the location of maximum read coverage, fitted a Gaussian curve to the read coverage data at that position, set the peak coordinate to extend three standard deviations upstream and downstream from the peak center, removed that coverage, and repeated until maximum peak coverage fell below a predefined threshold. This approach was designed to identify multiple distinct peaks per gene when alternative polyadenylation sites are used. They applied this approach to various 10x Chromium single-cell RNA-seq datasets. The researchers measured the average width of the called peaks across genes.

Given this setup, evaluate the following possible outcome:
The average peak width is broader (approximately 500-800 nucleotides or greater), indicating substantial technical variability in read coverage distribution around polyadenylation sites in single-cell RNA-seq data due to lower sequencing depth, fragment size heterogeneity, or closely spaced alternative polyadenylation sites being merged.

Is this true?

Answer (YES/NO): YES